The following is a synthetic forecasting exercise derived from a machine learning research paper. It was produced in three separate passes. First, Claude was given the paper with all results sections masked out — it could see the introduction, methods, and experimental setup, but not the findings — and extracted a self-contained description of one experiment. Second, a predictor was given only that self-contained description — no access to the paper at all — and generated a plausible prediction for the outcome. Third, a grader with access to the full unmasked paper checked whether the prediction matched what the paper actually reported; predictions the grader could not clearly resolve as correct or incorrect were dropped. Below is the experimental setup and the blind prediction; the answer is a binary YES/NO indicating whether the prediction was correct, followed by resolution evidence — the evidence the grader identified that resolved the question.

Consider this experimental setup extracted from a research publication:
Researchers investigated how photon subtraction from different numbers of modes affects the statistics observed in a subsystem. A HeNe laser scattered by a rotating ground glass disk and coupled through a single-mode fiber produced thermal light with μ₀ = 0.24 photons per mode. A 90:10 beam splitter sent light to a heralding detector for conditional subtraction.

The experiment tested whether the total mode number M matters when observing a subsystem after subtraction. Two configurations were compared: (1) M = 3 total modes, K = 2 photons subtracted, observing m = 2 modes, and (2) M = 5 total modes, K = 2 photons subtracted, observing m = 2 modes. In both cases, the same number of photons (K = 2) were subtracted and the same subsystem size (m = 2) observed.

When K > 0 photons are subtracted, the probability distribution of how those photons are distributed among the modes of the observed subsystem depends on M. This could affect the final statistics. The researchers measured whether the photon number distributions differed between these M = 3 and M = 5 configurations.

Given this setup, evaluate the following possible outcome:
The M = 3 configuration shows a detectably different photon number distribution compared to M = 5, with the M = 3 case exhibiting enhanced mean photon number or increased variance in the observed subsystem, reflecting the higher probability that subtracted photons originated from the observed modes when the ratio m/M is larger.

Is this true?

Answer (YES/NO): YES